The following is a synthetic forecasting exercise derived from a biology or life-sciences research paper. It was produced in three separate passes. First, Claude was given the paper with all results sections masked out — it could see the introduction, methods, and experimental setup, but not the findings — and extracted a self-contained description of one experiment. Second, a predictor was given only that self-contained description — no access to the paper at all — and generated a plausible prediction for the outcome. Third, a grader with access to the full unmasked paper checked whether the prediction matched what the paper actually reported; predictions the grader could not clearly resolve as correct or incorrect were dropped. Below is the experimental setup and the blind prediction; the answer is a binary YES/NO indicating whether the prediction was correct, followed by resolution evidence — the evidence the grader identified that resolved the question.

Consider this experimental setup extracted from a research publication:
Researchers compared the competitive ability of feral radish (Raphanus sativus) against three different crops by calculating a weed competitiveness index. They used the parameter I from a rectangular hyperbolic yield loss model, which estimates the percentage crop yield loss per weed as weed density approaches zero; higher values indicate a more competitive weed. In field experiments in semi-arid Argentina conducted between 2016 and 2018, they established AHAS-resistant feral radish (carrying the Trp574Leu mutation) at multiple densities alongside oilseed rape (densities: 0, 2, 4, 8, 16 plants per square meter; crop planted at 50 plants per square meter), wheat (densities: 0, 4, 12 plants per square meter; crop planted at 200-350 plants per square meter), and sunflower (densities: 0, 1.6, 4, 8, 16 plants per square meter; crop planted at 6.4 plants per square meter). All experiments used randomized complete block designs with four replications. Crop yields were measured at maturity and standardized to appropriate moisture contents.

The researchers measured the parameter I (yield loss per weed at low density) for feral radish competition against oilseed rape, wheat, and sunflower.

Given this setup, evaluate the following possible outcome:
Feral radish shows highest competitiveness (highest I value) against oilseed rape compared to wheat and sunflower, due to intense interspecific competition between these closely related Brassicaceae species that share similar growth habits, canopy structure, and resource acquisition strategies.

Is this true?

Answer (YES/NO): NO